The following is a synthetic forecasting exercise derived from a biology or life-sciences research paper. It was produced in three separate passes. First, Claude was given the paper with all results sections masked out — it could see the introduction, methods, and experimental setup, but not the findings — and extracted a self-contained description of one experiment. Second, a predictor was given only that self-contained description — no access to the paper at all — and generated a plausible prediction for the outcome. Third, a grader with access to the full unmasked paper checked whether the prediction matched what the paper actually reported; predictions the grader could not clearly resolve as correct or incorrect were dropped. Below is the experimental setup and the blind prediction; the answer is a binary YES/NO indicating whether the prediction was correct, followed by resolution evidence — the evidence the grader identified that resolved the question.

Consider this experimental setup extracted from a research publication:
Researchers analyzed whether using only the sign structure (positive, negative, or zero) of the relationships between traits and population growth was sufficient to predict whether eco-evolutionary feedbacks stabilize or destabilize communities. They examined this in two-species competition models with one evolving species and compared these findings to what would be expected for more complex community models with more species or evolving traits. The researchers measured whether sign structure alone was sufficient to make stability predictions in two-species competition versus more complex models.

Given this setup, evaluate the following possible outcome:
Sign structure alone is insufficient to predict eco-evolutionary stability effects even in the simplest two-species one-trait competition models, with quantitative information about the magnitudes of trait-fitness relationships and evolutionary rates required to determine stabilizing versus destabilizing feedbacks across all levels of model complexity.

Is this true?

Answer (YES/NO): NO